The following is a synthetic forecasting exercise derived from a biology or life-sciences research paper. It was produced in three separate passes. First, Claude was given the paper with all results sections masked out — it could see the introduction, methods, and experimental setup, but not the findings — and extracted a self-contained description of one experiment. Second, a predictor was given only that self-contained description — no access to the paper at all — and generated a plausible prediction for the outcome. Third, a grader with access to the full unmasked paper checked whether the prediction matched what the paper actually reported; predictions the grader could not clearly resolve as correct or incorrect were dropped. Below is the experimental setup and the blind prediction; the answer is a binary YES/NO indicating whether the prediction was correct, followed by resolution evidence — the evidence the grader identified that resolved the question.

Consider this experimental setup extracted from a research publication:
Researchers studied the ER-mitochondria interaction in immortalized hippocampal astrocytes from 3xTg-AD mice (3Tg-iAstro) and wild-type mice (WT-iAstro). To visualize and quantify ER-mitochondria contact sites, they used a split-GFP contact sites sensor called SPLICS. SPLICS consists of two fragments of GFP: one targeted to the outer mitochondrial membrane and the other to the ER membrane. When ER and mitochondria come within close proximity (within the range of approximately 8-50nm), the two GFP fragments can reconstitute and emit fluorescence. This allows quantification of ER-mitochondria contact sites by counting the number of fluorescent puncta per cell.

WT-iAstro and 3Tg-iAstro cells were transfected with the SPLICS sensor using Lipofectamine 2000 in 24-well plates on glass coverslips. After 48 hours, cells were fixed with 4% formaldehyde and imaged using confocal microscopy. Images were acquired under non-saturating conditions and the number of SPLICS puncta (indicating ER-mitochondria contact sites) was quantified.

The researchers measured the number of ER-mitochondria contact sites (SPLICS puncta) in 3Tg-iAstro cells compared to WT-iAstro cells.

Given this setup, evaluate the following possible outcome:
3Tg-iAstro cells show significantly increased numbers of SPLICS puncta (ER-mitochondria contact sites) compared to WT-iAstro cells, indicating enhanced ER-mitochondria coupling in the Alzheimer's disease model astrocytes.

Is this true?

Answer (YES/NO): YES